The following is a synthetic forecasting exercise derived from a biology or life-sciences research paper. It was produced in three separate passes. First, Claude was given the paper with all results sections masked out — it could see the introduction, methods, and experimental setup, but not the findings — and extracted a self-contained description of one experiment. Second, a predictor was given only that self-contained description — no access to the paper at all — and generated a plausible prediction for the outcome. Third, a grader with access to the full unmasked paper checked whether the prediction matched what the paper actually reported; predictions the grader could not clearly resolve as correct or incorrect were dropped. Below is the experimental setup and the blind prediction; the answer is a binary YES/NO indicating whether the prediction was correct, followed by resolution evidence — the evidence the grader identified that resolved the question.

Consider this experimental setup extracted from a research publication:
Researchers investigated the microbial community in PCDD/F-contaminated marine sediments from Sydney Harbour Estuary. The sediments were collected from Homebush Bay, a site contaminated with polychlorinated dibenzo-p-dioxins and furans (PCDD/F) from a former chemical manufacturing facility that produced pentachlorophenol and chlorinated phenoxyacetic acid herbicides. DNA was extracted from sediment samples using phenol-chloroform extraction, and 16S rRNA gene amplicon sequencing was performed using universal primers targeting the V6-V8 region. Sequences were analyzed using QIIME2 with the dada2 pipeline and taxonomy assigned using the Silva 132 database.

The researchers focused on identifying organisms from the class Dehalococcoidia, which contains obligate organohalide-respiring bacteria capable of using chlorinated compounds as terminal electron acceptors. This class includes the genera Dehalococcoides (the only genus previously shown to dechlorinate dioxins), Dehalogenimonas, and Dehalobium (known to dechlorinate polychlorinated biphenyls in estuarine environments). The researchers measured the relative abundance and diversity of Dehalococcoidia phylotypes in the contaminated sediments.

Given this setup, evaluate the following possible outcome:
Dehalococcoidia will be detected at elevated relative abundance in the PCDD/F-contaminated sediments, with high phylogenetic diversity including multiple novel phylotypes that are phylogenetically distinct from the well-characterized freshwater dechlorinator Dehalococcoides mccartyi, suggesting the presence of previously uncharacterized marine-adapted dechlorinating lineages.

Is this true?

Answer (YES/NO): NO